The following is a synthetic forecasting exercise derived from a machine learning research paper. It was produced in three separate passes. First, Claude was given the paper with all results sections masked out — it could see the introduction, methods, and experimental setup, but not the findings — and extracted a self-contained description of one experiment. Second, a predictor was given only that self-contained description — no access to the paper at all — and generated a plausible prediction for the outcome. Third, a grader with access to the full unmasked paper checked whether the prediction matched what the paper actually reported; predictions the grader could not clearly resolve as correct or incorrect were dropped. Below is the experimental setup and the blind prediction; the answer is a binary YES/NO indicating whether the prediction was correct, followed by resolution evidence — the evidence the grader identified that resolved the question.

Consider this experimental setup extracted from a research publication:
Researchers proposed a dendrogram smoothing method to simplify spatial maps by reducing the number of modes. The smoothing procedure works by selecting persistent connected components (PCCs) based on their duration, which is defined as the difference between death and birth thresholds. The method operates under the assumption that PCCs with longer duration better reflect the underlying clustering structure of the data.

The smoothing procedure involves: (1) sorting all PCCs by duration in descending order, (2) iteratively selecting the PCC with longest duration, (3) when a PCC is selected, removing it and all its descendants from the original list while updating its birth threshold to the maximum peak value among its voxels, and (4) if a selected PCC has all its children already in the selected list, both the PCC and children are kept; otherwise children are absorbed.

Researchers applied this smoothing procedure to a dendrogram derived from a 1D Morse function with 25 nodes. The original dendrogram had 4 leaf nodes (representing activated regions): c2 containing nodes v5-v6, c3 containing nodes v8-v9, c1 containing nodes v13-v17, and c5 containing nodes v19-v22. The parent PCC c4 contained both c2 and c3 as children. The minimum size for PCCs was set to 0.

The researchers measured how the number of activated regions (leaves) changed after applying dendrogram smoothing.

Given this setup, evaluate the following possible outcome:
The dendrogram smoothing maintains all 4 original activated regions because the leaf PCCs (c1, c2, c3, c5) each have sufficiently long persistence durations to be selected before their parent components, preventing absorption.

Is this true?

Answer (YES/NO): NO